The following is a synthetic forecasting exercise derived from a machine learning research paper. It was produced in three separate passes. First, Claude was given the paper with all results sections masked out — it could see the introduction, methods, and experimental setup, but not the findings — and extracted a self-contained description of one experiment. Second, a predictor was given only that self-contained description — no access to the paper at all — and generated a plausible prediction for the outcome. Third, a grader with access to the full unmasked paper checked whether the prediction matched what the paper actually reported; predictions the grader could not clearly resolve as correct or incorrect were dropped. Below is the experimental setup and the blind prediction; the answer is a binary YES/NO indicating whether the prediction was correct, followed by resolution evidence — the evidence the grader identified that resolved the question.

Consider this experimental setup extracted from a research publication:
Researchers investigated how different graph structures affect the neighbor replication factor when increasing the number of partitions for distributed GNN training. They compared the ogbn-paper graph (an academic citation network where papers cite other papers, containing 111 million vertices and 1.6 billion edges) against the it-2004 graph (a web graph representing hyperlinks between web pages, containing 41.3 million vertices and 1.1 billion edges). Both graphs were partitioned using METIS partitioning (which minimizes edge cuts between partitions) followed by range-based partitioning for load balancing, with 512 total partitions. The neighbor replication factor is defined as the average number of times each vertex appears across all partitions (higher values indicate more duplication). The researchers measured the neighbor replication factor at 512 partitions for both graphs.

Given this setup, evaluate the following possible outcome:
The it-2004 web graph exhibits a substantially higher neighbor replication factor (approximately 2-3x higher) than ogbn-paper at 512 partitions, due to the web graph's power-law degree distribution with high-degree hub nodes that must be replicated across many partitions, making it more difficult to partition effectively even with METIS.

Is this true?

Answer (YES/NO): NO